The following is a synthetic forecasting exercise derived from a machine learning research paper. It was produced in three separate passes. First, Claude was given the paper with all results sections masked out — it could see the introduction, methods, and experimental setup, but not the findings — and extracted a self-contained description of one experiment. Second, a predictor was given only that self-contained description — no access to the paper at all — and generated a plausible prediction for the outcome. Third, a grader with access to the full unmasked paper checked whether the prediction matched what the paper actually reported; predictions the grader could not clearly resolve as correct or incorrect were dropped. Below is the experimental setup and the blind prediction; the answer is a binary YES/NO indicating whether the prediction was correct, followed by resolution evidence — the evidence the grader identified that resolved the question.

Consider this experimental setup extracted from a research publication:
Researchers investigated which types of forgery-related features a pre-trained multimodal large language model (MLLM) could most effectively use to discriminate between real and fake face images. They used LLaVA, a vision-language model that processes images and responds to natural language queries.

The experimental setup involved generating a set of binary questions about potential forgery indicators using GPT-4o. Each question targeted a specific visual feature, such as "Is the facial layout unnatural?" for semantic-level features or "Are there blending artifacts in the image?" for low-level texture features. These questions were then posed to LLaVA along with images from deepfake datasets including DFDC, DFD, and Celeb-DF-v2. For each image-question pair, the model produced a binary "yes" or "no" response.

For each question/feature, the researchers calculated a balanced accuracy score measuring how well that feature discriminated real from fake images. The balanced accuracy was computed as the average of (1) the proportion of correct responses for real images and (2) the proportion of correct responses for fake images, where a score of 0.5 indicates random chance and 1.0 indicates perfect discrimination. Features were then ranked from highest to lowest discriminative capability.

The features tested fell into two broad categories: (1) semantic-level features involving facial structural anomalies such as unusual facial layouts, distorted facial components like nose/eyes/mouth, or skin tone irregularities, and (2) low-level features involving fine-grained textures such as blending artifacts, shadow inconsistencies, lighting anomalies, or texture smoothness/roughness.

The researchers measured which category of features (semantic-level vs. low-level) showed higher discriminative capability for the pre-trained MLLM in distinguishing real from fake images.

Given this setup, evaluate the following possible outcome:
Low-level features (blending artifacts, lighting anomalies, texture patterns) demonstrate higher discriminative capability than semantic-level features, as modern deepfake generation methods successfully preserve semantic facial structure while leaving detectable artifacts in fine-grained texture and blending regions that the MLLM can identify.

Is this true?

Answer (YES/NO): NO